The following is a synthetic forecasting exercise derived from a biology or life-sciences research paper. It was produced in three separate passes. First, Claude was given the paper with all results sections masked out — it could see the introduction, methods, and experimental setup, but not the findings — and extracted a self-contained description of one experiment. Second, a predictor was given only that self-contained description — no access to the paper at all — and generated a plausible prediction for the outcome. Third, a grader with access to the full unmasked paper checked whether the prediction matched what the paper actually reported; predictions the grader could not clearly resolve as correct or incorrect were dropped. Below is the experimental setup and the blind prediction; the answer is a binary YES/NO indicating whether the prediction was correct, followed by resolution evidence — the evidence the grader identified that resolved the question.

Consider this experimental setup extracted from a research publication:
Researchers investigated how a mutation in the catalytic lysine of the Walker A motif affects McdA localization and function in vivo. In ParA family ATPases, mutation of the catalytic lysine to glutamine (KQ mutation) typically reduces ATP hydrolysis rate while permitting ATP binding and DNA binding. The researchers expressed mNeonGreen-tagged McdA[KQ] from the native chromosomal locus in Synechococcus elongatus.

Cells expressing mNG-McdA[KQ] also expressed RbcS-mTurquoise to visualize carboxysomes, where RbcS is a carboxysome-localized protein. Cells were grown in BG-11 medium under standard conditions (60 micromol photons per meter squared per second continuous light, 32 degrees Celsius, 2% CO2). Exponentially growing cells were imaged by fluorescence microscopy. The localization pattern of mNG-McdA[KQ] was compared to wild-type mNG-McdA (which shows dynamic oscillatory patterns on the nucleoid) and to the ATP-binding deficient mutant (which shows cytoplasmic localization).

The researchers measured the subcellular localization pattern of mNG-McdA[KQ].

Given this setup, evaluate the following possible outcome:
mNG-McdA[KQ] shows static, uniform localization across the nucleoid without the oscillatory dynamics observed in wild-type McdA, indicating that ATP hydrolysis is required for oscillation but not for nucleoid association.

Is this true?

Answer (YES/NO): NO